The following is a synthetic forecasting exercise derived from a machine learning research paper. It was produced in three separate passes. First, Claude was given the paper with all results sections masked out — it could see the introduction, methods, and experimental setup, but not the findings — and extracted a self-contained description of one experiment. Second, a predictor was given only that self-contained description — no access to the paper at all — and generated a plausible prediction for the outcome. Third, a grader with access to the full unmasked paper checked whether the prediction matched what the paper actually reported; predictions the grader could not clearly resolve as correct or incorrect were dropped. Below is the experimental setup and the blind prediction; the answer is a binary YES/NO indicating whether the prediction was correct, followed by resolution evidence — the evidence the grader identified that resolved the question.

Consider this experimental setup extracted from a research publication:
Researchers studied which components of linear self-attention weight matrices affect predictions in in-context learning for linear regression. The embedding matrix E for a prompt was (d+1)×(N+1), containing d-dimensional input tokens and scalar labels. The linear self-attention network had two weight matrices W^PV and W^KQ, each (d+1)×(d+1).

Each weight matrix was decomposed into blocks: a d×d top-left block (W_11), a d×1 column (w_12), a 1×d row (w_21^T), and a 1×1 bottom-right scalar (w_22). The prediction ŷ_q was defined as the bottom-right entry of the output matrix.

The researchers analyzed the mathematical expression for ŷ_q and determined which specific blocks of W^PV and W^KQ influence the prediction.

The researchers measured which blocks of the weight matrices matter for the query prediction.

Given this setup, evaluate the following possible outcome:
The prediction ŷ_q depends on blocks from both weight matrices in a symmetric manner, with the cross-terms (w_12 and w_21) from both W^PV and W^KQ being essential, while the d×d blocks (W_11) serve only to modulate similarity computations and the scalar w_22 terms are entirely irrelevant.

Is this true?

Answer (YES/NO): NO